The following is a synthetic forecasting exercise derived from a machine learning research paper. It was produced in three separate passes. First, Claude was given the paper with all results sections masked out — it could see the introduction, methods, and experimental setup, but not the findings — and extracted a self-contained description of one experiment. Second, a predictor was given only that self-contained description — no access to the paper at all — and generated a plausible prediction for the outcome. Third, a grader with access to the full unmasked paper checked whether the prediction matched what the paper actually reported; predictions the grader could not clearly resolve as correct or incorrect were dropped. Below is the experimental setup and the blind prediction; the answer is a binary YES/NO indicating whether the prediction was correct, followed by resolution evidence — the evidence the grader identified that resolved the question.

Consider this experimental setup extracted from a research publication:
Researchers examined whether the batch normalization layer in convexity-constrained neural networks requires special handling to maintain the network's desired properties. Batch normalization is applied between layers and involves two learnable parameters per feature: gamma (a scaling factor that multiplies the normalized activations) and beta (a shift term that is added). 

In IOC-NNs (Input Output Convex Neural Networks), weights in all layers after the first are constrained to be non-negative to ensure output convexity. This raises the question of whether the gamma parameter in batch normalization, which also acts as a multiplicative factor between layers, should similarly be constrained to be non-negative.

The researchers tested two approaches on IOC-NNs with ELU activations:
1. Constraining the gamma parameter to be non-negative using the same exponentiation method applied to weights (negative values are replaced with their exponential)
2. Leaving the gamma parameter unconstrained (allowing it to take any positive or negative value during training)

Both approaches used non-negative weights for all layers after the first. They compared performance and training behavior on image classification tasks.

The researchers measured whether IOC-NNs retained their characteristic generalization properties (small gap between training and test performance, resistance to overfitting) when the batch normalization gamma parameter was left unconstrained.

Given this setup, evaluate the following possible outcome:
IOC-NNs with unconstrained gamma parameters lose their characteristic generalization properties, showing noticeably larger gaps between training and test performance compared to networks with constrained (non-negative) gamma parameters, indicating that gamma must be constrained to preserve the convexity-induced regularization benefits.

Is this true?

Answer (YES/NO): NO